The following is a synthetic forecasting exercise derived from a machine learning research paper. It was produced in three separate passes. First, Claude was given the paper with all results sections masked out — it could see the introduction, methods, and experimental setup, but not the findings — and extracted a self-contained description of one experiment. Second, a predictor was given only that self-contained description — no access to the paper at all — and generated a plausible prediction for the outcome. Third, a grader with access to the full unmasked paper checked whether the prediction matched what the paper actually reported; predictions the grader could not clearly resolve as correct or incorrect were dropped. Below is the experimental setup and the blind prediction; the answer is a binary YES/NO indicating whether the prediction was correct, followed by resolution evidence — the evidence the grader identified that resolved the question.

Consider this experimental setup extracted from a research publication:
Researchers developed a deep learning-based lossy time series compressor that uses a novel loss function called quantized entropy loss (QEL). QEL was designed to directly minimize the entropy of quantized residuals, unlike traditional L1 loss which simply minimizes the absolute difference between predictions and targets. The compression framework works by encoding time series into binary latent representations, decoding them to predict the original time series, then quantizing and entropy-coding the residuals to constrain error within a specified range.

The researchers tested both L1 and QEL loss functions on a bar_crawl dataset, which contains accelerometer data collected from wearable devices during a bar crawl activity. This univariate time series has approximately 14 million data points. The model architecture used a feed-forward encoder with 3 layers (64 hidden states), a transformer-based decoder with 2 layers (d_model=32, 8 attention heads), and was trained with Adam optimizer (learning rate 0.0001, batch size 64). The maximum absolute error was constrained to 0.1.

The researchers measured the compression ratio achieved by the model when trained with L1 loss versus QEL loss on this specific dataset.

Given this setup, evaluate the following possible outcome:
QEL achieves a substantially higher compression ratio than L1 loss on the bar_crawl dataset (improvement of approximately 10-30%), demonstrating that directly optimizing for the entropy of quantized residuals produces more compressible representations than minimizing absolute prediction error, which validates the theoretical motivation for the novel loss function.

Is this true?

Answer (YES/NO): NO